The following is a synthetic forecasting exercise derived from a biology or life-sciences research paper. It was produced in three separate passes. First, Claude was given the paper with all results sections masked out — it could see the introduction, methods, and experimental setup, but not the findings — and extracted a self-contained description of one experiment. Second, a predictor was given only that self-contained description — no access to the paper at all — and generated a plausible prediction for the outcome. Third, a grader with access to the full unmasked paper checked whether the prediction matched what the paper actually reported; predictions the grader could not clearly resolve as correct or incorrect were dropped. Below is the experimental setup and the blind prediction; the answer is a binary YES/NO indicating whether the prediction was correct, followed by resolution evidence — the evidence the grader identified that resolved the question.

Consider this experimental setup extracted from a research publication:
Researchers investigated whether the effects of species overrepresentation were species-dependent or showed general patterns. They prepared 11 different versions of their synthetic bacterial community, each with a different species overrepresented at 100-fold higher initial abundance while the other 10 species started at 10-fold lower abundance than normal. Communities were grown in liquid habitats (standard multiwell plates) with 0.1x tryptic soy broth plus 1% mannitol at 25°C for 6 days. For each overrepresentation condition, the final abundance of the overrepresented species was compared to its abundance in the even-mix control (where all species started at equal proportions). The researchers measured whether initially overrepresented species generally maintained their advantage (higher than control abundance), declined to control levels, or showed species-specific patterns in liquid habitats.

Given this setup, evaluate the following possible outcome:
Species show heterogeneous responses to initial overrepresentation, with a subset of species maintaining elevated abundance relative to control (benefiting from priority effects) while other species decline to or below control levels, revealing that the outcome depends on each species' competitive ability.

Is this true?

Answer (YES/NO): NO